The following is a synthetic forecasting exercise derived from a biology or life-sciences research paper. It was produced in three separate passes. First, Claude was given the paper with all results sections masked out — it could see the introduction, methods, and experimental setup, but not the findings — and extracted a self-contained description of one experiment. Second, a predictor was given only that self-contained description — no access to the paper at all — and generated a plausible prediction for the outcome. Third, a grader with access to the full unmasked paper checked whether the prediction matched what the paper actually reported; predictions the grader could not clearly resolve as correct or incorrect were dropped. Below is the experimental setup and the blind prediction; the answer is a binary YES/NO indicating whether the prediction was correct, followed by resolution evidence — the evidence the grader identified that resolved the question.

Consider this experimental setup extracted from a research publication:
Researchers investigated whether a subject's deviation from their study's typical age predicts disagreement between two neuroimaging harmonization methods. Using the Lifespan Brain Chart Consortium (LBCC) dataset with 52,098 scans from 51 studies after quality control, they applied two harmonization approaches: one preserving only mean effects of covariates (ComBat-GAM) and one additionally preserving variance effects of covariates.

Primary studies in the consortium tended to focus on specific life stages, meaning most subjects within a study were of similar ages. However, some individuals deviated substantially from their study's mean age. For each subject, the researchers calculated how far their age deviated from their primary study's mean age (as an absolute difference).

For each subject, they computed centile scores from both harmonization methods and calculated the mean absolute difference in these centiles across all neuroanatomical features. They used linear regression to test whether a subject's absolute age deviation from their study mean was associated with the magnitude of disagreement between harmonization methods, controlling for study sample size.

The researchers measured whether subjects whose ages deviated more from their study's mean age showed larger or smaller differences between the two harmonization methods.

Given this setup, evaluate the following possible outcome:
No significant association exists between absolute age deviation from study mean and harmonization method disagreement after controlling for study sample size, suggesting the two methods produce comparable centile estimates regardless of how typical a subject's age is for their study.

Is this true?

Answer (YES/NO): NO